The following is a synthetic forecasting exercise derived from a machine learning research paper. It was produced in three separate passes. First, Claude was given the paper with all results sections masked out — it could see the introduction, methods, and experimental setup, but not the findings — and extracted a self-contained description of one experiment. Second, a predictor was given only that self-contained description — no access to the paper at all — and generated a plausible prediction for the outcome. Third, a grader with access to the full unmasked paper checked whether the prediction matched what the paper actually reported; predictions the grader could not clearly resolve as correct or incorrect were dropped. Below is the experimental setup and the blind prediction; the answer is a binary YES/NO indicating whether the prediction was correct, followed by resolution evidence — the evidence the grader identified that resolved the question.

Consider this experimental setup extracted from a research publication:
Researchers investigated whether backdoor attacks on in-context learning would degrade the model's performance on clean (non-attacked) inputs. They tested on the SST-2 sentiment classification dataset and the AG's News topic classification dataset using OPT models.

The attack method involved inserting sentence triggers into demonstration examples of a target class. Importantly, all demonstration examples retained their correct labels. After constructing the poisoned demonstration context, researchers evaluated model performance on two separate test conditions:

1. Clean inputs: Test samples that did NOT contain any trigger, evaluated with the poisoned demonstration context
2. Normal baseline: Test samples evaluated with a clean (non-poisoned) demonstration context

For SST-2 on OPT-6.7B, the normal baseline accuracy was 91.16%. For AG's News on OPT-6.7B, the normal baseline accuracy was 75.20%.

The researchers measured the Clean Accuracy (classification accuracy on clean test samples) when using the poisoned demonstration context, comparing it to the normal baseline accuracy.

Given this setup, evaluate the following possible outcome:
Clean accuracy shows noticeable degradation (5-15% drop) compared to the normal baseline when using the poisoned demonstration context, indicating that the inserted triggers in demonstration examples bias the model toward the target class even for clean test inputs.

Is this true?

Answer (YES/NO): NO